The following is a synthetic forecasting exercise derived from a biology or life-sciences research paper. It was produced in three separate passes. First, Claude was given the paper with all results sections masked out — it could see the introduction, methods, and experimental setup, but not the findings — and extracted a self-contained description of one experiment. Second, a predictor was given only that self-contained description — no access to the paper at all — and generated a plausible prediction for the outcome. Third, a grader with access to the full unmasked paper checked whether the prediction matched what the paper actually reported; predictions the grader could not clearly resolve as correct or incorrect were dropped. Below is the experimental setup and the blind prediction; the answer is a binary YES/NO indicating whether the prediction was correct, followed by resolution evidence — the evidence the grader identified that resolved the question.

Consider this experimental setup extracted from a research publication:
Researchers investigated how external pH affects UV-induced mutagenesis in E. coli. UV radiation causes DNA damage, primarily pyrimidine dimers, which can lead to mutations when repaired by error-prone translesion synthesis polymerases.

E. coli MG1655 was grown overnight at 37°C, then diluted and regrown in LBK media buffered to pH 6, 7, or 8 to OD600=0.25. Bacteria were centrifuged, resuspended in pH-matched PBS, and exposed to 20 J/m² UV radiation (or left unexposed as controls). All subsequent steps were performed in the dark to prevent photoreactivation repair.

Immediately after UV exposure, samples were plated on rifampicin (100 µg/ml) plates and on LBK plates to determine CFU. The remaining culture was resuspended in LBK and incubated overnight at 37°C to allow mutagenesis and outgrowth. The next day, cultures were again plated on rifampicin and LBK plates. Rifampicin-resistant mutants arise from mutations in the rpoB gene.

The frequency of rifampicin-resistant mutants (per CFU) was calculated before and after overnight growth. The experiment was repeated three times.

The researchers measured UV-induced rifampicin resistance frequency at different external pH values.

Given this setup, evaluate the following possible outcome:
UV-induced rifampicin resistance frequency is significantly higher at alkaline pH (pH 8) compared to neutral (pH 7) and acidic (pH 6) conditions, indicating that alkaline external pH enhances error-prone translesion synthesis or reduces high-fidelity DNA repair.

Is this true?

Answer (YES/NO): YES